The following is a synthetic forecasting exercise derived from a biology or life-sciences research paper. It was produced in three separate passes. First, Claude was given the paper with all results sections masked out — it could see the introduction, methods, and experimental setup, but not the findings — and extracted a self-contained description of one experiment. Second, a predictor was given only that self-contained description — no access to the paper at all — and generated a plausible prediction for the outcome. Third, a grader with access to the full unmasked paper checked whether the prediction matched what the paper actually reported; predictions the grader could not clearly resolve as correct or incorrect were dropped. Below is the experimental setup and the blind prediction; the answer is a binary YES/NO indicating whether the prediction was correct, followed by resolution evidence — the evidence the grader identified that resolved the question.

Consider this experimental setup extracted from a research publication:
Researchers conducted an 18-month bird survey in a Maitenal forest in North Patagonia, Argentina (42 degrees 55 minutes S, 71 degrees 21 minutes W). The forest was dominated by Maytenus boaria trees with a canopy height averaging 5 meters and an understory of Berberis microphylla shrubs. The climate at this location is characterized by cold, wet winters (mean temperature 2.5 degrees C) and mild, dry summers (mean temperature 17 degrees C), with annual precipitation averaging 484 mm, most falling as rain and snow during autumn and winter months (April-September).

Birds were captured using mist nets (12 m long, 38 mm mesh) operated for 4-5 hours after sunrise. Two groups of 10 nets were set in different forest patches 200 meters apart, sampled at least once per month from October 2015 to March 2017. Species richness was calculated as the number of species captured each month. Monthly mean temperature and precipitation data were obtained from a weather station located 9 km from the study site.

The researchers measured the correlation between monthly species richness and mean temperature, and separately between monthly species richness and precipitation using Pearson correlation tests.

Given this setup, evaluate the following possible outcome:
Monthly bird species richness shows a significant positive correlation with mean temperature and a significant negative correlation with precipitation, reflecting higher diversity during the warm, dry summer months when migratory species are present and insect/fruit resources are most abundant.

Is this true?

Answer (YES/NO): NO